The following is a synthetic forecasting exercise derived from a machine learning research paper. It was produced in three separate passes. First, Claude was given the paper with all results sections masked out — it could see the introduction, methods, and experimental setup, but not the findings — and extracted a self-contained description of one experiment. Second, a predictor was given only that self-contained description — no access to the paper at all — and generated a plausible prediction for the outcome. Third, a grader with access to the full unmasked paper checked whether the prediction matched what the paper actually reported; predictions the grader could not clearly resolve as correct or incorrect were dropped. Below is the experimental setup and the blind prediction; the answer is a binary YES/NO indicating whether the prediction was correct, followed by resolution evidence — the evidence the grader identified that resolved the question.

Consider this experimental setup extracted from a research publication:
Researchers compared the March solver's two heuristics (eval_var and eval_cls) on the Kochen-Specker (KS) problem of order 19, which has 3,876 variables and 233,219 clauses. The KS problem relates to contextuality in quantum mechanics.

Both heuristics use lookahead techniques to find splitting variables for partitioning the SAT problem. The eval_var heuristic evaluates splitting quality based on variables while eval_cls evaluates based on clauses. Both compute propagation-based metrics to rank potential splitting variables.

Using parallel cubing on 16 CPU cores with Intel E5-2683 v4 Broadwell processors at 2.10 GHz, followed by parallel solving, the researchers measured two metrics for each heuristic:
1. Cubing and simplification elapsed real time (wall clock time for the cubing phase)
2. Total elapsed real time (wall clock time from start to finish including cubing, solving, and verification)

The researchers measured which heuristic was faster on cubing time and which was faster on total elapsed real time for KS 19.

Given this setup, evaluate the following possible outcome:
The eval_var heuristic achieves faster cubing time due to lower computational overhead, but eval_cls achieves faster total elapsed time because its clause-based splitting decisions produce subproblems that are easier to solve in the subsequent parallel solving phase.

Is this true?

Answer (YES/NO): NO